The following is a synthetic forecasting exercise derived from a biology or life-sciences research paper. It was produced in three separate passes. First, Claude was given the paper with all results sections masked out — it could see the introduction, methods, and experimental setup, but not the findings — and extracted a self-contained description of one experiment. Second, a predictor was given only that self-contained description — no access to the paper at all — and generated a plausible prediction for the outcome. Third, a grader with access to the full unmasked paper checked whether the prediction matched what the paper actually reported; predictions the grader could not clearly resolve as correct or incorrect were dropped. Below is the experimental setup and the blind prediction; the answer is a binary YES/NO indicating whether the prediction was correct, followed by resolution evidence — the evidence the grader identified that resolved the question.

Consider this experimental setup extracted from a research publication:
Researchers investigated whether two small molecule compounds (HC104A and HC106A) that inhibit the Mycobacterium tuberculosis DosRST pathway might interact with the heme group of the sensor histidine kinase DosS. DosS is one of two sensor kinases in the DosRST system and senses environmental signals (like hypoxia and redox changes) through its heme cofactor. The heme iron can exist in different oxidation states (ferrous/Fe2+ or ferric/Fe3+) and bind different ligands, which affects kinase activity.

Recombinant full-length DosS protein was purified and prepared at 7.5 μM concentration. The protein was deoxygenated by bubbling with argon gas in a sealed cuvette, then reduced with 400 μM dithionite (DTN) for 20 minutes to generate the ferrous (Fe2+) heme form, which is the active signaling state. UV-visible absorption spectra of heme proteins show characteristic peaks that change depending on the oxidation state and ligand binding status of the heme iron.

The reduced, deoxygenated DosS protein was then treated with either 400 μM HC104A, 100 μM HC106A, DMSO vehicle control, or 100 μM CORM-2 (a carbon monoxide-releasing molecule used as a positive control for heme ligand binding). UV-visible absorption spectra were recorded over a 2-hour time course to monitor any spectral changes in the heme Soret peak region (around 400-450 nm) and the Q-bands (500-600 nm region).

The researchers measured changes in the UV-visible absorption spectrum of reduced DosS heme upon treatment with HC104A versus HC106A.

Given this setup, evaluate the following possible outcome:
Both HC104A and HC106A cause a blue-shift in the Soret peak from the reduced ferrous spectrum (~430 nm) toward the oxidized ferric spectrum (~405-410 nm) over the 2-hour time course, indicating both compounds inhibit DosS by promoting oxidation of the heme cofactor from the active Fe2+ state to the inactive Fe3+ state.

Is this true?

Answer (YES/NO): NO